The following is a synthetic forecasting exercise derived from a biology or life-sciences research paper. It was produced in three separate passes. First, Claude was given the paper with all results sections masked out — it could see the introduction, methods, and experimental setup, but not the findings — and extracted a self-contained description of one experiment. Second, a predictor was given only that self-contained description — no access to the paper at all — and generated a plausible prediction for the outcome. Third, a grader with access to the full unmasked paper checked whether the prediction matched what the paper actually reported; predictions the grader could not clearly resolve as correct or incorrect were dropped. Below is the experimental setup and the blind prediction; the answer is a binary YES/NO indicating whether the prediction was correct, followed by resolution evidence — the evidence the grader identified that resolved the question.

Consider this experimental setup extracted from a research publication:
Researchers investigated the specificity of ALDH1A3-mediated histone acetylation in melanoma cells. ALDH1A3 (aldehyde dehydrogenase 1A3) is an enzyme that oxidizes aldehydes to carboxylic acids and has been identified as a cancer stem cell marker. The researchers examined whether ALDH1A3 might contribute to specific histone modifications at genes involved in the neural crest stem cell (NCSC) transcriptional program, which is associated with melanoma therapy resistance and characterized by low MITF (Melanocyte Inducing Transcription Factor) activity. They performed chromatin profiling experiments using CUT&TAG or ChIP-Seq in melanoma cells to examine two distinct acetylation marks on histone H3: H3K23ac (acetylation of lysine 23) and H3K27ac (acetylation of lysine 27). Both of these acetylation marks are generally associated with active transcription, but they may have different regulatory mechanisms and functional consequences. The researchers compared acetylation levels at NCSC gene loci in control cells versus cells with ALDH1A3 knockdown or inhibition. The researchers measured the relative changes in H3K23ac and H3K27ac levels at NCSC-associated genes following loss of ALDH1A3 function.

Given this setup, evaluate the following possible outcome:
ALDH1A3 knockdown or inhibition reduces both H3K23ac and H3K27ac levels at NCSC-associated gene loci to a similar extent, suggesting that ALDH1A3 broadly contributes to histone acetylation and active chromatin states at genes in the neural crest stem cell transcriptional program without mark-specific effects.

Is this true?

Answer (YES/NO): NO